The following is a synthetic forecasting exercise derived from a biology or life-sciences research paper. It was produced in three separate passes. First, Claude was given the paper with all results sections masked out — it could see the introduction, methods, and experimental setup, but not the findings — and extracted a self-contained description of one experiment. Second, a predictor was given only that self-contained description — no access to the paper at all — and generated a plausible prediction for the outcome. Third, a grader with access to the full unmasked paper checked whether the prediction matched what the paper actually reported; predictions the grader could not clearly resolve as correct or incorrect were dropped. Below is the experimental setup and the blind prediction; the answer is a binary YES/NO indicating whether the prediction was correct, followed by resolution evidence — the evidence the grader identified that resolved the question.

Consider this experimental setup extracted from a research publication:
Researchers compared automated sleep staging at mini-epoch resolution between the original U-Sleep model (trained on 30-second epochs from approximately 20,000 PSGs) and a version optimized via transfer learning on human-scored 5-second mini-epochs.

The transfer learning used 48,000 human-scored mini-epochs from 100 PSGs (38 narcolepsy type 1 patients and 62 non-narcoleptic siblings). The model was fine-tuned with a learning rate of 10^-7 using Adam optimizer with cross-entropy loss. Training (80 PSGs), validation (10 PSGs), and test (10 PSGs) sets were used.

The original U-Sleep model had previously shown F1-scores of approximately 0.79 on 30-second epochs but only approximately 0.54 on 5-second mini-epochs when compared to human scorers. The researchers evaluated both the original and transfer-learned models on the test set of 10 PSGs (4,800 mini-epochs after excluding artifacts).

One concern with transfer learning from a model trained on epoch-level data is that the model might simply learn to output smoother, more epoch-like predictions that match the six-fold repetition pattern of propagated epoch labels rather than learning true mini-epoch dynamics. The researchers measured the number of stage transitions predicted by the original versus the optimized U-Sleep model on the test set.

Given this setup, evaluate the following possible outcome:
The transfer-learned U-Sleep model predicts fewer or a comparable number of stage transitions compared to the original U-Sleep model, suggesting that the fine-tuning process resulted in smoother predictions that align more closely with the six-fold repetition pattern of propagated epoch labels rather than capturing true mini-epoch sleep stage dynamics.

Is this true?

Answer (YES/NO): NO